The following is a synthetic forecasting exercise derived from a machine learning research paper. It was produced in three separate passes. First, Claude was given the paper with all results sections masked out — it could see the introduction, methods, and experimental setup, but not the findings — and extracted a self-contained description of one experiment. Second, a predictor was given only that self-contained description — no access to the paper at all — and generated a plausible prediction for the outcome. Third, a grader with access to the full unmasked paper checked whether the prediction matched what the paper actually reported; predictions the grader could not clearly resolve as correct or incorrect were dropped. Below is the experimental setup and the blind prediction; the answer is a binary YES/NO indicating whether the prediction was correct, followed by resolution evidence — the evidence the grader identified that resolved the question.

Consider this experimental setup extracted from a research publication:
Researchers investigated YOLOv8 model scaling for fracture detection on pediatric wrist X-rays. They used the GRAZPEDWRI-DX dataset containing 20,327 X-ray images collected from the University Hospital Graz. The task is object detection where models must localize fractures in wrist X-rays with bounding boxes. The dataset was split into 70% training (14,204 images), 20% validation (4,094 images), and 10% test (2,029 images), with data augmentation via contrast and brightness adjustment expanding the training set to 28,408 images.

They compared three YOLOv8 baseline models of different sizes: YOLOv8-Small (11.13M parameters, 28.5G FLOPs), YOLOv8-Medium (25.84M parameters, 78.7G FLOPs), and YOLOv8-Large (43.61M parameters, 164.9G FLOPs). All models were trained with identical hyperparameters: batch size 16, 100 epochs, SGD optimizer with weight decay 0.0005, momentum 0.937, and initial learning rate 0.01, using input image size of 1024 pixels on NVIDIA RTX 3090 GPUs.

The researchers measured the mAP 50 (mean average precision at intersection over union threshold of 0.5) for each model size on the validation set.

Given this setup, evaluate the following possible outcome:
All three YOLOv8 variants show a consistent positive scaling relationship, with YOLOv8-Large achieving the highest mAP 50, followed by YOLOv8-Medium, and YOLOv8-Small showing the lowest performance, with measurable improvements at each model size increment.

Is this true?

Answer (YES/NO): NO